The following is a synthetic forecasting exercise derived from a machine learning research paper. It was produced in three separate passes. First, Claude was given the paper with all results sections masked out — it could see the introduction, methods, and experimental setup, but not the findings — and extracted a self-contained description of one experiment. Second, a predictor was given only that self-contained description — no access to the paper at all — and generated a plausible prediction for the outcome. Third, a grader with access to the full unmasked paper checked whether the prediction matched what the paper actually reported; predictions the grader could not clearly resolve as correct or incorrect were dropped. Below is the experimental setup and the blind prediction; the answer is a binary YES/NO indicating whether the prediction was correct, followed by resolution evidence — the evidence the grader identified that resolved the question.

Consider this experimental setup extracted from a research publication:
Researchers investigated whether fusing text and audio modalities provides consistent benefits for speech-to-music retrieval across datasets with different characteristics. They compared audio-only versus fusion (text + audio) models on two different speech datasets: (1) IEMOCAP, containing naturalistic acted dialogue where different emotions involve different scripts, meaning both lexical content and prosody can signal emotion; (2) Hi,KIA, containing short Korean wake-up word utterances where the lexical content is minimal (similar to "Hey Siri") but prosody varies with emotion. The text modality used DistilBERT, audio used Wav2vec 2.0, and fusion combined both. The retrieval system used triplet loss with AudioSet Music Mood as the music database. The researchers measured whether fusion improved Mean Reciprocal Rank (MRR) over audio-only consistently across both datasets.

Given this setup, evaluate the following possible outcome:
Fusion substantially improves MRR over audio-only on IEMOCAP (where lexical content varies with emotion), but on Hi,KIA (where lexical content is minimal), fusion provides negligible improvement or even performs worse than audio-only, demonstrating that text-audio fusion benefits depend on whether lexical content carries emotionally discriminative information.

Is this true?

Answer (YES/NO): NO